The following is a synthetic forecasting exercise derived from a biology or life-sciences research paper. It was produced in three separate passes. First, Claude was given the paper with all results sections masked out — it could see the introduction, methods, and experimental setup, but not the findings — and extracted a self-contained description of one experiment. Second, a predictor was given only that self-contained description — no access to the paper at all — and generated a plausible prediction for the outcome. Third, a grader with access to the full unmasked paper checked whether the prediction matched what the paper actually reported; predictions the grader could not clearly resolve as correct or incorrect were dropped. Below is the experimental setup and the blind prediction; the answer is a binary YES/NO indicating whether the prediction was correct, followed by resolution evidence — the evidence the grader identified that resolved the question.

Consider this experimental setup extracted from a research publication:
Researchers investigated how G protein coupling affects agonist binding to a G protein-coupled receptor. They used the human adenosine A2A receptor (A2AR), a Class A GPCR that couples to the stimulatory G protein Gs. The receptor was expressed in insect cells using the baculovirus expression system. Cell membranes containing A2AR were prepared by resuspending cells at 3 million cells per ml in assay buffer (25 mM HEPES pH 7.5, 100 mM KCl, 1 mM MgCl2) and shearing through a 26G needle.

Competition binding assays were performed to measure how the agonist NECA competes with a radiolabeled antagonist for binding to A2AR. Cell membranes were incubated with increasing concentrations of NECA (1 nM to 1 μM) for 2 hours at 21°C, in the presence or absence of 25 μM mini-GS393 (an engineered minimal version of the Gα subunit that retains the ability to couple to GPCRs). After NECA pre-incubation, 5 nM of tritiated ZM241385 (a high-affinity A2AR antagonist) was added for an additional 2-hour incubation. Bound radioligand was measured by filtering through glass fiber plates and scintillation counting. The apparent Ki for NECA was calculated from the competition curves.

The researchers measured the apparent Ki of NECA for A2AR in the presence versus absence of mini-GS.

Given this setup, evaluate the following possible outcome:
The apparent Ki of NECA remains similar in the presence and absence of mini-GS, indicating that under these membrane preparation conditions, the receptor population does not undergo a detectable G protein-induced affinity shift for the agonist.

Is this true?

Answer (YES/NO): NO